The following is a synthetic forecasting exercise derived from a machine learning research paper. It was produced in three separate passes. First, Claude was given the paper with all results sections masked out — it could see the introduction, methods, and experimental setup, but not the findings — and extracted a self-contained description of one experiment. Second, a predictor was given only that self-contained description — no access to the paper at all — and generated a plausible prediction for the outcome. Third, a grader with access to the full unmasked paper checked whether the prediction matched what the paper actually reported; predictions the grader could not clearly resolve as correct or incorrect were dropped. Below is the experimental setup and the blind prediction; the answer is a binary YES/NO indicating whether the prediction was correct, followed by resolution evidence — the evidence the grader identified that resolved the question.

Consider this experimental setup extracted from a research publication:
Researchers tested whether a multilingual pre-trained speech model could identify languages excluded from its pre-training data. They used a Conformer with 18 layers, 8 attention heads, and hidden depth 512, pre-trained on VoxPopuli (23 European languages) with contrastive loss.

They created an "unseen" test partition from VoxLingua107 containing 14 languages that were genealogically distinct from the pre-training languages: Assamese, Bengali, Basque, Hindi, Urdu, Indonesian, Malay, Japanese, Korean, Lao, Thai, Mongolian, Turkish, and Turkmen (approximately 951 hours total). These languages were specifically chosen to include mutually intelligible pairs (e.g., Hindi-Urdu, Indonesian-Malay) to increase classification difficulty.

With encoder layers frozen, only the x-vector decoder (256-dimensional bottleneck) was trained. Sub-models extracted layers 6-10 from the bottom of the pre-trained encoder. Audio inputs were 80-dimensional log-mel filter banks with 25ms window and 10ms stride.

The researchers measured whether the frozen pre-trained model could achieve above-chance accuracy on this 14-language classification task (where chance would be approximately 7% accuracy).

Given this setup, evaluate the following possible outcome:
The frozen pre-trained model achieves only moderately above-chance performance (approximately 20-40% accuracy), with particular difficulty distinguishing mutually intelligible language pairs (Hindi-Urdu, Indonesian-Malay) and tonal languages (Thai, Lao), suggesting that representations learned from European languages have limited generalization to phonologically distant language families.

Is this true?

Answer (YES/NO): NO